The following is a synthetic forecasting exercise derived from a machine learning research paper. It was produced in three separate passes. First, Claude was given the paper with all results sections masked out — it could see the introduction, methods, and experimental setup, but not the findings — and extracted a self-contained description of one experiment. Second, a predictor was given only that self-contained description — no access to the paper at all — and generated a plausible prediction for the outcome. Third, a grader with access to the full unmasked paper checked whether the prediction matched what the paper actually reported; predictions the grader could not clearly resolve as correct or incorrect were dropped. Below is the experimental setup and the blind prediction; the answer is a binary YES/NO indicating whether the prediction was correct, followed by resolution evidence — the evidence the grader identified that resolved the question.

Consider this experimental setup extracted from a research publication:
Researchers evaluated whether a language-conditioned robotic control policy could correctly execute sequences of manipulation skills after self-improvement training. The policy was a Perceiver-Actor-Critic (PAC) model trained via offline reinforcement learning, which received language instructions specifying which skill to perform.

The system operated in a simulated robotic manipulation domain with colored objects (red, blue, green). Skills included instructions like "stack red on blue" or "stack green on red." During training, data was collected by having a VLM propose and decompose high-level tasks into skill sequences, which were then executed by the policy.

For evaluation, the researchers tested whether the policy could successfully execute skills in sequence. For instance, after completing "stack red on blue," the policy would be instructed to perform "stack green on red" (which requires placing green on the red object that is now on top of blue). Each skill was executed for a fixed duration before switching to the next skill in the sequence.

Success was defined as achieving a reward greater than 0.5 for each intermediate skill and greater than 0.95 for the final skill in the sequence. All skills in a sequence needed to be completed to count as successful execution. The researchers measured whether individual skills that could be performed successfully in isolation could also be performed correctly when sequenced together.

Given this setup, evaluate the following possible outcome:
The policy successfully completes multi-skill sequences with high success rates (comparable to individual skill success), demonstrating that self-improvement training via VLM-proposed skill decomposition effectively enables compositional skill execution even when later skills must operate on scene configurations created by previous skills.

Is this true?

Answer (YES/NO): NO